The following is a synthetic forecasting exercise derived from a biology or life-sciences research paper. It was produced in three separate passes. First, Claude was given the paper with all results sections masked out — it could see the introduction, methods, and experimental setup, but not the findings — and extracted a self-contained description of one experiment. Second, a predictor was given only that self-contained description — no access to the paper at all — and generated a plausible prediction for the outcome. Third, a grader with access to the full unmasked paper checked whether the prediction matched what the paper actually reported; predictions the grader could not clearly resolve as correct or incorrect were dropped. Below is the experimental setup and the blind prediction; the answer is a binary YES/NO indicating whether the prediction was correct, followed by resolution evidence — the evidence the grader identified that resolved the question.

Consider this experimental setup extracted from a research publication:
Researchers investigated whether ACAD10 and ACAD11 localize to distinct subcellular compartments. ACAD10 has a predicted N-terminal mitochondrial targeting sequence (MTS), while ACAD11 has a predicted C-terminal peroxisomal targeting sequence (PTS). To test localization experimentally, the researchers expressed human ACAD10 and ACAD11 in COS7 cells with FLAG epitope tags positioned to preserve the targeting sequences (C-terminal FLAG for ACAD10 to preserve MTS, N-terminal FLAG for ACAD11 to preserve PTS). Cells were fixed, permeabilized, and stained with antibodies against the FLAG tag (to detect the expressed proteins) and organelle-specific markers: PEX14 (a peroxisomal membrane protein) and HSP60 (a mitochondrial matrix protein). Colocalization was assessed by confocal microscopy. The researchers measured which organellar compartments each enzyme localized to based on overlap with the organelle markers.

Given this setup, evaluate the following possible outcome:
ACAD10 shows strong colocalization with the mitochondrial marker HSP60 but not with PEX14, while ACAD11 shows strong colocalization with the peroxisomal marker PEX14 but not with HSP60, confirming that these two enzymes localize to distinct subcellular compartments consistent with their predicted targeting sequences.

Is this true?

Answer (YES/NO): YES